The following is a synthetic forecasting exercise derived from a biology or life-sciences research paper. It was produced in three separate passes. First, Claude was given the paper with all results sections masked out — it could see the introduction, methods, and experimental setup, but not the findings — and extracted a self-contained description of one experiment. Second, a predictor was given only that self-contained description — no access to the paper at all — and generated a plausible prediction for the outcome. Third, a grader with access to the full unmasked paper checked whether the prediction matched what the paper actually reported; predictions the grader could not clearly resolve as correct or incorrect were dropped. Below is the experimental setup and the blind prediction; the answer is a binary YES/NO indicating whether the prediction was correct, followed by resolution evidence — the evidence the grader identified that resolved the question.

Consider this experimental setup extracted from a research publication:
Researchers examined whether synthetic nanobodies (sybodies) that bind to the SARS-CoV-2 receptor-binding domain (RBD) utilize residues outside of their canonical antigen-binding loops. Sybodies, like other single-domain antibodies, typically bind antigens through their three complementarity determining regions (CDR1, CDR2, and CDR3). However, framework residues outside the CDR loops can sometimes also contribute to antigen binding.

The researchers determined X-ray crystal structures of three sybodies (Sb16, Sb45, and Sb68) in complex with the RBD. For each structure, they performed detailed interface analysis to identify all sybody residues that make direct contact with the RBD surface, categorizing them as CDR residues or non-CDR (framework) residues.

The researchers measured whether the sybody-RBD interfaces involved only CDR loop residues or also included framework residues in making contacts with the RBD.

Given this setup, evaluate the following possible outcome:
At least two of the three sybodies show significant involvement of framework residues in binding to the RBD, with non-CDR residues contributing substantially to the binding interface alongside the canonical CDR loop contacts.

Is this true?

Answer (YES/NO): NO